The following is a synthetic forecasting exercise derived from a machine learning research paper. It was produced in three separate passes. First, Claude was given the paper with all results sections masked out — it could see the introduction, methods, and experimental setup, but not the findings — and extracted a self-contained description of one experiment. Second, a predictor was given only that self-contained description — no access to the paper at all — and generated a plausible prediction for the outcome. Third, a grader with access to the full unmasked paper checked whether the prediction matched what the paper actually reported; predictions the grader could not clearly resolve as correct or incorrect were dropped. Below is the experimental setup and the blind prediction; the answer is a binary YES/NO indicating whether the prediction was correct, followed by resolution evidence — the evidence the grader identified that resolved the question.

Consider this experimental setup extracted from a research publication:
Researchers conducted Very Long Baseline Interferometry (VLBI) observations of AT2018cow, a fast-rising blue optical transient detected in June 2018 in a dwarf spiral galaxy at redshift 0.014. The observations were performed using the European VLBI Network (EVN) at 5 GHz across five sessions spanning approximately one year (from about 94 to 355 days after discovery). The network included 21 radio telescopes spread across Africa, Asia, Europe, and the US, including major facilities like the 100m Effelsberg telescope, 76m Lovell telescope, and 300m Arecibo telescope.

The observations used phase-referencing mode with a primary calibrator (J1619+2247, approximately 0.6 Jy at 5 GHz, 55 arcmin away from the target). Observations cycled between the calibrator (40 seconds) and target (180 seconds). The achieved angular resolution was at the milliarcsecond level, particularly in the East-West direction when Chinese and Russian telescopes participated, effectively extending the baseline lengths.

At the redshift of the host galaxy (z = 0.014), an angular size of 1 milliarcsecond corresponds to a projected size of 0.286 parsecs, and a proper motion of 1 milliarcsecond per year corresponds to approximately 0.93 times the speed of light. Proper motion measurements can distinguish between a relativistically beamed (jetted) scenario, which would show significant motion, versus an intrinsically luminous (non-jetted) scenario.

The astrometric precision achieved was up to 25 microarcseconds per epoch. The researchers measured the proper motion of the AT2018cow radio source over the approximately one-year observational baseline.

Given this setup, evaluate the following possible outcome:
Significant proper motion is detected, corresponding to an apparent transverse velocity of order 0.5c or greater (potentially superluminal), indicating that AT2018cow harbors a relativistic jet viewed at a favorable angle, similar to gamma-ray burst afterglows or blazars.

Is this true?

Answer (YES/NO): NO